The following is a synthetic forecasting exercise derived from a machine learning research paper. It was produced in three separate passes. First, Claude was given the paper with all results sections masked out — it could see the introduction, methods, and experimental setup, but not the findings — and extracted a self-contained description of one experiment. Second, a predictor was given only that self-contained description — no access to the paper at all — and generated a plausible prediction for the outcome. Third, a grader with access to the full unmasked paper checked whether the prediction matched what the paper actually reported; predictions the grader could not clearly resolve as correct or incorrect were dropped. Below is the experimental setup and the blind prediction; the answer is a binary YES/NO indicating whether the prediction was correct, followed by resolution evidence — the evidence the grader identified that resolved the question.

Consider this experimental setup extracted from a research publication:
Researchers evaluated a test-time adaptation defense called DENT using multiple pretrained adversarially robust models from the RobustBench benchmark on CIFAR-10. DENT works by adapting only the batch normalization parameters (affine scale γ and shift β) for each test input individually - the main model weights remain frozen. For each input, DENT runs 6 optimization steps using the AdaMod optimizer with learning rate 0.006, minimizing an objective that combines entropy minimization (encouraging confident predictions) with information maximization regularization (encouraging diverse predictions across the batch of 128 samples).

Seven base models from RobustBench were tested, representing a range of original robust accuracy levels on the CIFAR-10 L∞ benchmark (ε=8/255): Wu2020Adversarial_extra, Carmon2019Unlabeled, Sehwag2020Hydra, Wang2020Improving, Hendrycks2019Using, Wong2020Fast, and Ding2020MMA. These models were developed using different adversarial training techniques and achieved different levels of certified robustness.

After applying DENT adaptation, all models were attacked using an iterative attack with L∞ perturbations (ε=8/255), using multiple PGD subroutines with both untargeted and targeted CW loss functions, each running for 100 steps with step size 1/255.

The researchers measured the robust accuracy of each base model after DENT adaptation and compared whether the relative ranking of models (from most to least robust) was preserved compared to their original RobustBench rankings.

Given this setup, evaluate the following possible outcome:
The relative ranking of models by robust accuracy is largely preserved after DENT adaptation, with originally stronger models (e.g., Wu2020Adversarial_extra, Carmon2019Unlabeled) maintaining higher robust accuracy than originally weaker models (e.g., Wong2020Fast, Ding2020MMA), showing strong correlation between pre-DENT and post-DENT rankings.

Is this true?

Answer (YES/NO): YES